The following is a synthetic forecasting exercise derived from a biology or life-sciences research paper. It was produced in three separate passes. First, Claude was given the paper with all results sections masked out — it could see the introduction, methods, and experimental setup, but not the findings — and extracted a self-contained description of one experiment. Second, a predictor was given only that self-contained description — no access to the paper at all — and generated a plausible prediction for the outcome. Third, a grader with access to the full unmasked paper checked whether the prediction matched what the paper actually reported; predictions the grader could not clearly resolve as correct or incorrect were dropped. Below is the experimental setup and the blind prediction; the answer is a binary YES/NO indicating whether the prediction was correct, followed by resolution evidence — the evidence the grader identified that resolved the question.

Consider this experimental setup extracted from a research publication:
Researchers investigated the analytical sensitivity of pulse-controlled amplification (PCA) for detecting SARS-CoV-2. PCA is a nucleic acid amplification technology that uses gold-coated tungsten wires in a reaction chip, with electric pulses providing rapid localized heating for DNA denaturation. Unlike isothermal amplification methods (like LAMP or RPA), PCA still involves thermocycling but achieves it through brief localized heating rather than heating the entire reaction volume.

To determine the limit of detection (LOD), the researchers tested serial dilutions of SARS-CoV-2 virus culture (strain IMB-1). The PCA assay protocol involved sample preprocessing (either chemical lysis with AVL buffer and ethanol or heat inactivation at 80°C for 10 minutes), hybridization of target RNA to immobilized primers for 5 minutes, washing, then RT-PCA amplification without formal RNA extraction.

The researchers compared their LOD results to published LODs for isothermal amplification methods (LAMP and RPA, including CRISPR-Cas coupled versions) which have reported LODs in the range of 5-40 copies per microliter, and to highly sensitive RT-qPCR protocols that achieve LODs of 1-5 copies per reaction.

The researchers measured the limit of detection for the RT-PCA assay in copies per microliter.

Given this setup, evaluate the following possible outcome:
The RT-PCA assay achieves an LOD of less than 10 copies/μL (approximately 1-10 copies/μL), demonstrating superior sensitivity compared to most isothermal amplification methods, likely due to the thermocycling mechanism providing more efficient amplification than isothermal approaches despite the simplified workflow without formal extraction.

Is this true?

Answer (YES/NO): NO